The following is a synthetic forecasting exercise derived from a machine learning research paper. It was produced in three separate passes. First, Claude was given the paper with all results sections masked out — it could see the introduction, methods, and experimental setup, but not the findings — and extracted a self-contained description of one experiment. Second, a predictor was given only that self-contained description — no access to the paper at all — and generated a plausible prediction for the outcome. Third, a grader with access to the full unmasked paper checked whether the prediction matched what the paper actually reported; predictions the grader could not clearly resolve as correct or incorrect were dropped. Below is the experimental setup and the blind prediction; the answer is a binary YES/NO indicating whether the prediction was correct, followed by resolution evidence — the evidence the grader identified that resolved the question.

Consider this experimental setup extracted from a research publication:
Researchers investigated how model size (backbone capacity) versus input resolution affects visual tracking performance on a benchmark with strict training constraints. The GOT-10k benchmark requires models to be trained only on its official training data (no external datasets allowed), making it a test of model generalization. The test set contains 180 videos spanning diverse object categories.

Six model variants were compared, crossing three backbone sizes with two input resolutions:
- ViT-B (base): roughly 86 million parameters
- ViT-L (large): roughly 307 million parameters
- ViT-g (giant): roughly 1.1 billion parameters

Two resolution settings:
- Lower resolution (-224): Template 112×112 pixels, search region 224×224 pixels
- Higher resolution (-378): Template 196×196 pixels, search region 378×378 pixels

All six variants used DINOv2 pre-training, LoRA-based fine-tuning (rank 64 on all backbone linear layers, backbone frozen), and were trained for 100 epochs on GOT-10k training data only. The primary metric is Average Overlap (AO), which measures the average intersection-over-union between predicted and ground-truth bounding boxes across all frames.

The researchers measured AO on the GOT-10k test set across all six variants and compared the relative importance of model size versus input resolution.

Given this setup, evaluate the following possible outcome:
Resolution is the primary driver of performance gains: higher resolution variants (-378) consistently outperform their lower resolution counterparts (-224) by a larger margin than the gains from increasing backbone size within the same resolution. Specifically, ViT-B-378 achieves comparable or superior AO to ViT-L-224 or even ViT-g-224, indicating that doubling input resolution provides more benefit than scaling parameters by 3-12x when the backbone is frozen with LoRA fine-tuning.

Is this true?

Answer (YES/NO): NO